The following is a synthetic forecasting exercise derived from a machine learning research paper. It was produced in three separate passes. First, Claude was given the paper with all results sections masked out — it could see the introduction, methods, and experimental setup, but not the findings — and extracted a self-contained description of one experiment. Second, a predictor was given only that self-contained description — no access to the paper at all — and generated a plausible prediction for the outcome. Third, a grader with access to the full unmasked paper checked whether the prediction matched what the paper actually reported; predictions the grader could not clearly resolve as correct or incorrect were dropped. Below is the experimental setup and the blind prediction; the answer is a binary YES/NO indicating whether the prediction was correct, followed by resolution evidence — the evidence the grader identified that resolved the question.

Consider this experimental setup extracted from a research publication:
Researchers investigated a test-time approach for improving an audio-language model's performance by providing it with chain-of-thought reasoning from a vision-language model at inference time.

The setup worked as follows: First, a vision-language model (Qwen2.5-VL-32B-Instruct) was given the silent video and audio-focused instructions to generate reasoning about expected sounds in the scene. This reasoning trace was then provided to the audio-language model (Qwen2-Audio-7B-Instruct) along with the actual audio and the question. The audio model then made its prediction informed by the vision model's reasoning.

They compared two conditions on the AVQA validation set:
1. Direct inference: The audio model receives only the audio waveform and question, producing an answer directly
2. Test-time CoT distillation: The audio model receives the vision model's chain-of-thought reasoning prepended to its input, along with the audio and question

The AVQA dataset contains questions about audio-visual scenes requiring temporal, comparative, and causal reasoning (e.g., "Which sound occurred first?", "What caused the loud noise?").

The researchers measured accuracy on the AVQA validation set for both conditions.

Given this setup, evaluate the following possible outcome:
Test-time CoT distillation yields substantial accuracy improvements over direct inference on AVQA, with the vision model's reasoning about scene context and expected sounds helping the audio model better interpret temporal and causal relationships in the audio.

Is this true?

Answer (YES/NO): YES